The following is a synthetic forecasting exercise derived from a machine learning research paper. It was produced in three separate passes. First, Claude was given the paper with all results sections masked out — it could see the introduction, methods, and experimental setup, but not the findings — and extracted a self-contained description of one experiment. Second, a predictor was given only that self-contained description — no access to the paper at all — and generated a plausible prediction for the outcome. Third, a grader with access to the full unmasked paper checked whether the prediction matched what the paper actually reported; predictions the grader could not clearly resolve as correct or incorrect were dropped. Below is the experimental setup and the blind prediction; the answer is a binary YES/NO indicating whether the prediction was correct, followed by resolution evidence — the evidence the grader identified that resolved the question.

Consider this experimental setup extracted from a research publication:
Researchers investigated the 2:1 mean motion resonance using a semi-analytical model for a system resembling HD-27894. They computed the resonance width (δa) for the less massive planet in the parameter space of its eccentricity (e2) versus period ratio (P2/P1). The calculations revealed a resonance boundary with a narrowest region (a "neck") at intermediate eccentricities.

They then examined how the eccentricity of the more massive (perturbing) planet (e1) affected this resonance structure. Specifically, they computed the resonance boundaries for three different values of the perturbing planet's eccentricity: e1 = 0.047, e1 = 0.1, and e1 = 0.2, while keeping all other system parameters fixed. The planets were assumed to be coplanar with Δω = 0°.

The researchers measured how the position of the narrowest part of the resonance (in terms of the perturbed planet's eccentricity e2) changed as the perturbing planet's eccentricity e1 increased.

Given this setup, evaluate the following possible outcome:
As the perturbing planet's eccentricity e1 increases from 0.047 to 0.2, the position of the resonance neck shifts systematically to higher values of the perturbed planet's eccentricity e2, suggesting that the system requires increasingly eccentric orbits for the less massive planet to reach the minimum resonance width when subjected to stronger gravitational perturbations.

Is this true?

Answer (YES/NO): YES